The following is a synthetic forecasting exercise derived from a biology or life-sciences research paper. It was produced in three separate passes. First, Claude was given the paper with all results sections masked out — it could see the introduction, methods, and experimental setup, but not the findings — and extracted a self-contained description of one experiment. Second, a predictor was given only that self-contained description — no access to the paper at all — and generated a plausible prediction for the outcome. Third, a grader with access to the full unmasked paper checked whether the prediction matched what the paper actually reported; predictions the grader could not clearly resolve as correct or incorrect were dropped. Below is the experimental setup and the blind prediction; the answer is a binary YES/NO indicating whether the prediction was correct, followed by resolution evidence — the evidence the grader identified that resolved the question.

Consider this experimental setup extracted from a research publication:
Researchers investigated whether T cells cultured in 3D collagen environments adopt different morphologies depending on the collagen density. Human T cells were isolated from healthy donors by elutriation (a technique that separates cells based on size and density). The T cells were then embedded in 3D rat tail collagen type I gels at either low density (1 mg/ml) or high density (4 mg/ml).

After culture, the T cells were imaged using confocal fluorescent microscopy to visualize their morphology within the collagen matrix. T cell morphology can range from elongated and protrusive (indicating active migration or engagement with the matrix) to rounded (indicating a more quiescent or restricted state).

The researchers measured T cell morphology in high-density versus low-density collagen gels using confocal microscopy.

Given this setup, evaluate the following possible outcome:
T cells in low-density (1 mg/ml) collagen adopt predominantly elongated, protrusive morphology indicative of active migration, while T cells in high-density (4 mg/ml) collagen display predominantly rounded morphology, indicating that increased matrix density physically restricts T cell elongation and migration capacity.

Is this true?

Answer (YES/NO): NO